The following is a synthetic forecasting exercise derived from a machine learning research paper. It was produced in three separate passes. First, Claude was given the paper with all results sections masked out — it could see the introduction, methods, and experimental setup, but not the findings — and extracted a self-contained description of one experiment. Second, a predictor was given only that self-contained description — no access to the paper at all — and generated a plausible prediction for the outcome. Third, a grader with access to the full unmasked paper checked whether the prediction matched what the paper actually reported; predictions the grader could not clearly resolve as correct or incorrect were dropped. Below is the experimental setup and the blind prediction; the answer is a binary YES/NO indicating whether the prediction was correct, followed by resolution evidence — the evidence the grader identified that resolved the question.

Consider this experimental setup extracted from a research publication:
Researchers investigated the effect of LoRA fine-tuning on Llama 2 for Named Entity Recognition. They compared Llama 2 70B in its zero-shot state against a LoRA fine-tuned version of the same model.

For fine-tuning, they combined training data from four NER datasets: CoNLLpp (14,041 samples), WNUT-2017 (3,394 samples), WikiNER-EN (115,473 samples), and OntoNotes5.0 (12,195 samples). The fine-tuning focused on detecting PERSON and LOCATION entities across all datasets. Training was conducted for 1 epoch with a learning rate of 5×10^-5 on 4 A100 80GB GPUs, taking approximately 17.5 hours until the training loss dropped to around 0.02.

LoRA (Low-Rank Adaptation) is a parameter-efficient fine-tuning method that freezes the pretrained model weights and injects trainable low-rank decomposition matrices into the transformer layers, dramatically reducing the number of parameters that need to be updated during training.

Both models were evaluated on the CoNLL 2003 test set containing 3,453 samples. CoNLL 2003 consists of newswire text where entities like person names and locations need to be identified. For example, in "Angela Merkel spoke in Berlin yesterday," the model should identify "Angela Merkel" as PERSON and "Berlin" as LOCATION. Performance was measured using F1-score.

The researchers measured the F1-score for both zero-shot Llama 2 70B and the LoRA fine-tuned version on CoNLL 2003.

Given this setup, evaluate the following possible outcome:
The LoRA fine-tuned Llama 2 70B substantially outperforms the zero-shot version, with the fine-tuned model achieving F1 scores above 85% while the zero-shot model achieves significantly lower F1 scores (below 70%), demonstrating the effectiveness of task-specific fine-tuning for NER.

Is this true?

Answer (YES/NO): YES